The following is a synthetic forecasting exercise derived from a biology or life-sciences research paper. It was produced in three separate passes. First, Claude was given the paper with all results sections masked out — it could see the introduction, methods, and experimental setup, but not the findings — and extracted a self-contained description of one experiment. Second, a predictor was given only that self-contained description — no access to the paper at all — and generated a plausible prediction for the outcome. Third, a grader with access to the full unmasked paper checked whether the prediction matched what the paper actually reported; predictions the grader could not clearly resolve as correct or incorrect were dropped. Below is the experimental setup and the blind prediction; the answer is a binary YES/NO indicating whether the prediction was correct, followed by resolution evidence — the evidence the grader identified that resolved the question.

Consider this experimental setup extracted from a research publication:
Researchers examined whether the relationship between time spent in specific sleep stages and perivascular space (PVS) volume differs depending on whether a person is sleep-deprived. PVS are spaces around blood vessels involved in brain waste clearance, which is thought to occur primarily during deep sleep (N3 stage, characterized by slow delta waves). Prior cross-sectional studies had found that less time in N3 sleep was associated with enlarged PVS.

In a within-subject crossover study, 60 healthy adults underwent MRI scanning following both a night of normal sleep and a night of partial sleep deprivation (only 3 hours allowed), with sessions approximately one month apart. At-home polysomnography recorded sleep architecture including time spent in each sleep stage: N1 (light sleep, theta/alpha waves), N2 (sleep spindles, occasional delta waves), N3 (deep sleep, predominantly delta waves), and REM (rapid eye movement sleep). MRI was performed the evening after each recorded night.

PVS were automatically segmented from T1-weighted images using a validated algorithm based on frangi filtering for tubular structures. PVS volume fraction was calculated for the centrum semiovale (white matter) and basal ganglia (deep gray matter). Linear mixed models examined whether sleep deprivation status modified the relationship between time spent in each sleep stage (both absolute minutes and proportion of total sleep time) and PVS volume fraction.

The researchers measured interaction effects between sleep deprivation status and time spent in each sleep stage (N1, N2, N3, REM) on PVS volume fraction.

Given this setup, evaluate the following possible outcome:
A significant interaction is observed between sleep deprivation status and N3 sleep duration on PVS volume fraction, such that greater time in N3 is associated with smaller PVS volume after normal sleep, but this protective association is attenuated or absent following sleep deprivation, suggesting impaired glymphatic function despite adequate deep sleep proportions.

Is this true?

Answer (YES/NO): NO